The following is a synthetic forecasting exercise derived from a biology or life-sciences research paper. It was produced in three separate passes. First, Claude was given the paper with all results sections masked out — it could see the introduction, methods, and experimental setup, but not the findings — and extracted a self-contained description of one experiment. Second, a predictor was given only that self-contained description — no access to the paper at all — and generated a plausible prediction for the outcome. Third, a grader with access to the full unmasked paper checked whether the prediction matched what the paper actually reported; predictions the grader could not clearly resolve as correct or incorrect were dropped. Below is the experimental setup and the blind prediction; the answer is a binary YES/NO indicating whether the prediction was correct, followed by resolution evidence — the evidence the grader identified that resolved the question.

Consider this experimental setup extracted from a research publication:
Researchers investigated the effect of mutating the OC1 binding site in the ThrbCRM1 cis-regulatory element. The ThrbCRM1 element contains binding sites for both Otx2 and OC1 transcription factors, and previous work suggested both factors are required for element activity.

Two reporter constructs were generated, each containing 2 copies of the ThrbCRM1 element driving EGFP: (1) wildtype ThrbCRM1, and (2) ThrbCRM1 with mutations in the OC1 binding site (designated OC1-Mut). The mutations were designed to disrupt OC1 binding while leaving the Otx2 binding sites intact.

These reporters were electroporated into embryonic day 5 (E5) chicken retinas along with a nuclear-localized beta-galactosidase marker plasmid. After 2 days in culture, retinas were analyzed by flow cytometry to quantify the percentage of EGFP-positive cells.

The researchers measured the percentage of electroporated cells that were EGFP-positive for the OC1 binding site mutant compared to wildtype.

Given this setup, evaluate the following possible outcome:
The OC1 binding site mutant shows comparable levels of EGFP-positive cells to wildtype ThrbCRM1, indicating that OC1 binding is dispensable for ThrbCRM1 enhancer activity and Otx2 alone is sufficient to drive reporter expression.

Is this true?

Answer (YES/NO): NO